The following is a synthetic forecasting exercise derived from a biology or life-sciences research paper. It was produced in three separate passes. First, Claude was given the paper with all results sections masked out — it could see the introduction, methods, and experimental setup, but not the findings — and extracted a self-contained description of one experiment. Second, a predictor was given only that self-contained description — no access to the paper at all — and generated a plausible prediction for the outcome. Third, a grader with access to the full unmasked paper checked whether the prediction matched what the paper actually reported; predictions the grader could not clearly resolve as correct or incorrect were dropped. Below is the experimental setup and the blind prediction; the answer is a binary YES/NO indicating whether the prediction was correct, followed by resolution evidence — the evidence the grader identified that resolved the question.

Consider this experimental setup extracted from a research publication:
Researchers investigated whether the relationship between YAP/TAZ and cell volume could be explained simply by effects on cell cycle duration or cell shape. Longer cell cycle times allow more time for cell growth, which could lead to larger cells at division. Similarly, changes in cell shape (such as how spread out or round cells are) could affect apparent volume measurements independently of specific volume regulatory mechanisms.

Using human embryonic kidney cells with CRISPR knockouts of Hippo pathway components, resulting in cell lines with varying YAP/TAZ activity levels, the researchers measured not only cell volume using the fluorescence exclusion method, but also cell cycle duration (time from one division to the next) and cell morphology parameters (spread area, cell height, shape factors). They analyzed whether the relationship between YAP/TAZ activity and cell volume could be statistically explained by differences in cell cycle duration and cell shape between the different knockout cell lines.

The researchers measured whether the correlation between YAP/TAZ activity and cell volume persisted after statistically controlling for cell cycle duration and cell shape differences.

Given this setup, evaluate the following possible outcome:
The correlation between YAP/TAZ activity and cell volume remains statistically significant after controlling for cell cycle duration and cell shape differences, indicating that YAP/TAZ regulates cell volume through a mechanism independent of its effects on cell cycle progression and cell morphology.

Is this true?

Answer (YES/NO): YES